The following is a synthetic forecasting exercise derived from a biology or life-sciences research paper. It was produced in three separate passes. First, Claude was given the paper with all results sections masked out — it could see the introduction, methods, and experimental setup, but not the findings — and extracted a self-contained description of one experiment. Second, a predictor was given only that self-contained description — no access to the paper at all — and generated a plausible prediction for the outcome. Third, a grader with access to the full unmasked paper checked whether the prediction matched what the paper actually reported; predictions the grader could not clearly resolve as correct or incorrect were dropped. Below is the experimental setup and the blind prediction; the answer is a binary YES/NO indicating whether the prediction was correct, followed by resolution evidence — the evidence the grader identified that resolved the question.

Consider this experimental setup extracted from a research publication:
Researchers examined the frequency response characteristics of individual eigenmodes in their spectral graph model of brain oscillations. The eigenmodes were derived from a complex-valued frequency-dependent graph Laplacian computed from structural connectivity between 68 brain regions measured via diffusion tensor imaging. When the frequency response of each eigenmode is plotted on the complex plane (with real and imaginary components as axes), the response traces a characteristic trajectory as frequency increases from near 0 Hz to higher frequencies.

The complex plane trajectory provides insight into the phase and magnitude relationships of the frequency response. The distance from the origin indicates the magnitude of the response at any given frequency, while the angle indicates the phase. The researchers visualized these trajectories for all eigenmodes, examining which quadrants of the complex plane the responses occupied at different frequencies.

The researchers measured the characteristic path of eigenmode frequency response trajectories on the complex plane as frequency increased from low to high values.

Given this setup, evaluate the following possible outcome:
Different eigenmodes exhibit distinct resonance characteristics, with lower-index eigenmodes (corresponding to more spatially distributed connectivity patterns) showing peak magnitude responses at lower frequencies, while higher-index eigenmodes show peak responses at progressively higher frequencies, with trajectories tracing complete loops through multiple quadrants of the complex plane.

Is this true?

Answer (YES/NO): NO